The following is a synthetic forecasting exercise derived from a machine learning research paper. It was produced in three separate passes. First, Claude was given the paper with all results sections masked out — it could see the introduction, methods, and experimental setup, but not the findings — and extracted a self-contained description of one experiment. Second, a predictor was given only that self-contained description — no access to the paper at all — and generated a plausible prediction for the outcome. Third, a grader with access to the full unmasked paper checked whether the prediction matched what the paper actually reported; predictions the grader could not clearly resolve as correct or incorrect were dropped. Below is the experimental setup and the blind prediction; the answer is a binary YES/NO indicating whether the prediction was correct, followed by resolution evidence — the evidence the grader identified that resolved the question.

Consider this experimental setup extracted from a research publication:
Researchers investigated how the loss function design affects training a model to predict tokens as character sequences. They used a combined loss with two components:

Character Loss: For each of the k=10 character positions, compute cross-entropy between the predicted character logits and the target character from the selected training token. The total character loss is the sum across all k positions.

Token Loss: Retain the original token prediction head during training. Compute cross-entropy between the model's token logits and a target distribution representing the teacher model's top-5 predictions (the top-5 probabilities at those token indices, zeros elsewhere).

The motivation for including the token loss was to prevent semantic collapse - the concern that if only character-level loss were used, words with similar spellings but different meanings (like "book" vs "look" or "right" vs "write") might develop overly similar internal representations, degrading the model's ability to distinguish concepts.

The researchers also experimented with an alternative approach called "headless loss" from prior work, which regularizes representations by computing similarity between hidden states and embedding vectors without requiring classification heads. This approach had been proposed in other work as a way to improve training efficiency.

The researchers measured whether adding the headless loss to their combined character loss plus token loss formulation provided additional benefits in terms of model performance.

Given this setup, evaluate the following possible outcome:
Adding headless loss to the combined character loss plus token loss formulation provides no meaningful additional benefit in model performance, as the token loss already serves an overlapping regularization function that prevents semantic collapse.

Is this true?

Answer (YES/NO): YES